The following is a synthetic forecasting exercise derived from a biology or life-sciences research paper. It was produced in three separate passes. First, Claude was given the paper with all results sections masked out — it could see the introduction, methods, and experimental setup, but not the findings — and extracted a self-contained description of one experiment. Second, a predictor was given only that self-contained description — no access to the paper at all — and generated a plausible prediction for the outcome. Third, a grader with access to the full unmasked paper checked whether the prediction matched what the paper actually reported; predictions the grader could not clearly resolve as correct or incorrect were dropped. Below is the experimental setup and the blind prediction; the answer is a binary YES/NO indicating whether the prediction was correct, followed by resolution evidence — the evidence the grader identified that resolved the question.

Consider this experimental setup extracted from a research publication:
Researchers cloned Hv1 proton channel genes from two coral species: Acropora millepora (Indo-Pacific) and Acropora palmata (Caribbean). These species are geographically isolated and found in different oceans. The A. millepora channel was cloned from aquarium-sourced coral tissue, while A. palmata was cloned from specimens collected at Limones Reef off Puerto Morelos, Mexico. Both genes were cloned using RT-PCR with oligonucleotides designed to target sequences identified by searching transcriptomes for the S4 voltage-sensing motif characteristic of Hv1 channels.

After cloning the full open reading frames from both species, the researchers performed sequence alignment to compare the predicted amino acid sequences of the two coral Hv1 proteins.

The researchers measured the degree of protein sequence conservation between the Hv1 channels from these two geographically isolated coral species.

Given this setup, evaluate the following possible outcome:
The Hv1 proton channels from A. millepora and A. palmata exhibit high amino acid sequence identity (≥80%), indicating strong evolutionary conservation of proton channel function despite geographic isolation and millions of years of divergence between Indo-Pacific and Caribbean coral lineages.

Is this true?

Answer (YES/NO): YES